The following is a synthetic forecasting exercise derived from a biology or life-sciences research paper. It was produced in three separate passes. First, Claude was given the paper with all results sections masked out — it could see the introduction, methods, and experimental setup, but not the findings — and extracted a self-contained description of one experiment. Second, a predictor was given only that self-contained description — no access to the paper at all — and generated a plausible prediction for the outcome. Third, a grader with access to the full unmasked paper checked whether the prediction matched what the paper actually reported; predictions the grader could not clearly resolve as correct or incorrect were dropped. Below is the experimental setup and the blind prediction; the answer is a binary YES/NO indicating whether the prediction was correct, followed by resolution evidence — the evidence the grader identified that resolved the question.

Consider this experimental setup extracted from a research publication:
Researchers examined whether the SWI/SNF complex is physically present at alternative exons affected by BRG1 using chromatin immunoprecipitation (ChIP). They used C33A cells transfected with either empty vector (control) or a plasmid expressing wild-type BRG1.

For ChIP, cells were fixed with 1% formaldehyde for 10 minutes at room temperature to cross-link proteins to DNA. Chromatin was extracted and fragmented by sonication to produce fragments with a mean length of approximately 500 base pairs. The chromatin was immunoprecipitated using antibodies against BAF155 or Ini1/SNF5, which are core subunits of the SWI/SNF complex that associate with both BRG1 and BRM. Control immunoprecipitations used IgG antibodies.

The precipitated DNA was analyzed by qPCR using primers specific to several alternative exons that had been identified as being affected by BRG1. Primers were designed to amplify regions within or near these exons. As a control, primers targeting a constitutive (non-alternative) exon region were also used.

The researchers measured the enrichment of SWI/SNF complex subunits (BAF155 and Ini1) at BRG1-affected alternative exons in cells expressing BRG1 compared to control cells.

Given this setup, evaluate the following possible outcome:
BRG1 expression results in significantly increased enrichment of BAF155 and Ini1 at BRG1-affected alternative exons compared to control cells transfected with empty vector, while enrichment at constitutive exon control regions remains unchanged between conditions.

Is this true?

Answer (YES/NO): YES